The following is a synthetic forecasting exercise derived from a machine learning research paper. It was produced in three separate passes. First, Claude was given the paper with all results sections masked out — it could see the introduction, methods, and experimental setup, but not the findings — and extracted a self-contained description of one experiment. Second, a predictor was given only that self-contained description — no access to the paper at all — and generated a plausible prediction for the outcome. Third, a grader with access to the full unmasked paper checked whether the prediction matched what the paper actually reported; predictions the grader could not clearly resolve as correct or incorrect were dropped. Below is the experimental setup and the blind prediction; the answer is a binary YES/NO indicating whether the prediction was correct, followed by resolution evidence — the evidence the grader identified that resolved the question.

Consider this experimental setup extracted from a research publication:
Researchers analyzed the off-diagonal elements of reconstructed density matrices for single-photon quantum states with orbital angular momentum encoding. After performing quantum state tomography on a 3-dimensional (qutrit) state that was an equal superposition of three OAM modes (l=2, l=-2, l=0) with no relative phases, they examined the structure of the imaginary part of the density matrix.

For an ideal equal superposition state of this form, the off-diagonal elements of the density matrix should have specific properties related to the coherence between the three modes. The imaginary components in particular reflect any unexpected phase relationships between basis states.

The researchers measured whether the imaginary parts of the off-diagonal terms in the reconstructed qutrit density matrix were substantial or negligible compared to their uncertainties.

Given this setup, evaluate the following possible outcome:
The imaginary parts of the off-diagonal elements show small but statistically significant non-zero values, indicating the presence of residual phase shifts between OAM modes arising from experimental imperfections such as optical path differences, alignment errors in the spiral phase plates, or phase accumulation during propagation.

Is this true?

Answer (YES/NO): NO